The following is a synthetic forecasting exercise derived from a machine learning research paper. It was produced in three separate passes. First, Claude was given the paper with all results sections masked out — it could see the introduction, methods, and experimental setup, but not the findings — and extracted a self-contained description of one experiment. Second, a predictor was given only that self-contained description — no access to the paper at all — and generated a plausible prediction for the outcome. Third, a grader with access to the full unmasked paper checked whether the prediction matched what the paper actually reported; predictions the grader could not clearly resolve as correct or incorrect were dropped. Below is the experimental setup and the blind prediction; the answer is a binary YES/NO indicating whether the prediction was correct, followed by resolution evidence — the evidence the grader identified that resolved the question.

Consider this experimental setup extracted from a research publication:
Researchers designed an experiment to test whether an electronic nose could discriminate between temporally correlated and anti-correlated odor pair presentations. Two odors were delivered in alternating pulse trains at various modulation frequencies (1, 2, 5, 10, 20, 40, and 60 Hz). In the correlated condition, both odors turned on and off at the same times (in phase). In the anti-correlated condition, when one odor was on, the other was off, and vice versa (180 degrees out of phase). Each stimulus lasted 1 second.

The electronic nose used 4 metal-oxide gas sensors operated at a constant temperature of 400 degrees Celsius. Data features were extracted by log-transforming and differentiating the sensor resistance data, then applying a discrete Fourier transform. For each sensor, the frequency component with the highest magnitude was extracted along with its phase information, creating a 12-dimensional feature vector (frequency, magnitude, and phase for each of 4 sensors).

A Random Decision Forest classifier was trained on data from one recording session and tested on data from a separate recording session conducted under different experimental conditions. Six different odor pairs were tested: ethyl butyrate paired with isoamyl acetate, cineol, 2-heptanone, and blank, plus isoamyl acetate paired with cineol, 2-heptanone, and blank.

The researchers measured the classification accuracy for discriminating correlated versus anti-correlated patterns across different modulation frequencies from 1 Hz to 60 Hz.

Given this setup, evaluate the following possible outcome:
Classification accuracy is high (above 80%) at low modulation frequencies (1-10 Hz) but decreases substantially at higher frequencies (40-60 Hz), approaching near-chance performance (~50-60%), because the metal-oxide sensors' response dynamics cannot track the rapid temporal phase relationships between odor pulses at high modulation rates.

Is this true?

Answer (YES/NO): NO